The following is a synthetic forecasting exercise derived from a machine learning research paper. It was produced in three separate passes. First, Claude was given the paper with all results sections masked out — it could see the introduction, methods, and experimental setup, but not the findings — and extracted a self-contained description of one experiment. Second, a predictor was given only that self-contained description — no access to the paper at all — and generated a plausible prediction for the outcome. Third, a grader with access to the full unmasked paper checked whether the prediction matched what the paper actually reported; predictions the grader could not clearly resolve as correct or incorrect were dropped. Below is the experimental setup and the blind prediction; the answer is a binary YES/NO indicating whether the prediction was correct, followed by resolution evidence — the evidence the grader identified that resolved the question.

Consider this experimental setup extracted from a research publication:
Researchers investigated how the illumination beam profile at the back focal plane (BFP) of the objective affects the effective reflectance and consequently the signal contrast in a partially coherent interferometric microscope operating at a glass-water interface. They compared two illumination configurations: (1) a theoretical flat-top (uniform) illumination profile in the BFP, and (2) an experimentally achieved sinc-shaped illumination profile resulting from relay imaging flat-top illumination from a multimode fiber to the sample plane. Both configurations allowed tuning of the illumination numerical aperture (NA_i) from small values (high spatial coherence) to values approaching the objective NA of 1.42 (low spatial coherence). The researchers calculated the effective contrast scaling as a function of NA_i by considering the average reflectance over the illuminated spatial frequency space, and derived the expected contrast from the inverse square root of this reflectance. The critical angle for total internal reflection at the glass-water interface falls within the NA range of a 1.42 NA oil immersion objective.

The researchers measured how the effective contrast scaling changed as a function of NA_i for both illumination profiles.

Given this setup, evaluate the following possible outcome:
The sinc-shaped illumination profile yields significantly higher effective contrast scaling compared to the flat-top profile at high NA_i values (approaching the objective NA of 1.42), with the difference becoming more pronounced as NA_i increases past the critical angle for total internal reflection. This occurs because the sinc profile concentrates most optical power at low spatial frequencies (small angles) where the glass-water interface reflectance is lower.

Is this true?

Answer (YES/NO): NO